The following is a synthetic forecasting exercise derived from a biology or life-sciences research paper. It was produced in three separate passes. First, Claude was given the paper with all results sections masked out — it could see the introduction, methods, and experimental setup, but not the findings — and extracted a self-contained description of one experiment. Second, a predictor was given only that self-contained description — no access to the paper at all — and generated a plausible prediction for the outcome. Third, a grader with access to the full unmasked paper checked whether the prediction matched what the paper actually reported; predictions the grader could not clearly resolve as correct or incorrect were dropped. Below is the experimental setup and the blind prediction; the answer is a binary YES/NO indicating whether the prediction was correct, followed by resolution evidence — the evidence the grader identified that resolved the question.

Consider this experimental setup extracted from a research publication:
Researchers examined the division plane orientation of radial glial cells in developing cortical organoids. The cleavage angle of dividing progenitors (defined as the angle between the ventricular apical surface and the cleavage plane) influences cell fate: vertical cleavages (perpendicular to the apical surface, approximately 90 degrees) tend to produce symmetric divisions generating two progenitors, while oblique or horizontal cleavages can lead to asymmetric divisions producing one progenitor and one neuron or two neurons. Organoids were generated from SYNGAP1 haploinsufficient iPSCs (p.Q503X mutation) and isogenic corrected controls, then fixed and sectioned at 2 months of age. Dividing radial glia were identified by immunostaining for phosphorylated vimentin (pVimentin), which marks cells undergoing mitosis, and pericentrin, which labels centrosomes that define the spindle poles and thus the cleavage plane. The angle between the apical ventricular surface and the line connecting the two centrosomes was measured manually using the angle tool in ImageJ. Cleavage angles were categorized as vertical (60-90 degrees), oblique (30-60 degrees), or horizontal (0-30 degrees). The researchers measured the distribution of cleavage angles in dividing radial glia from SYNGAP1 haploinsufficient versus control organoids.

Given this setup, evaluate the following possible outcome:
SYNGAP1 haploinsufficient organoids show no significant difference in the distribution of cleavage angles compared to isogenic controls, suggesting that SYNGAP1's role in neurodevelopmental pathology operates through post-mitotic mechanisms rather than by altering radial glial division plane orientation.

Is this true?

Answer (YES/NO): NO